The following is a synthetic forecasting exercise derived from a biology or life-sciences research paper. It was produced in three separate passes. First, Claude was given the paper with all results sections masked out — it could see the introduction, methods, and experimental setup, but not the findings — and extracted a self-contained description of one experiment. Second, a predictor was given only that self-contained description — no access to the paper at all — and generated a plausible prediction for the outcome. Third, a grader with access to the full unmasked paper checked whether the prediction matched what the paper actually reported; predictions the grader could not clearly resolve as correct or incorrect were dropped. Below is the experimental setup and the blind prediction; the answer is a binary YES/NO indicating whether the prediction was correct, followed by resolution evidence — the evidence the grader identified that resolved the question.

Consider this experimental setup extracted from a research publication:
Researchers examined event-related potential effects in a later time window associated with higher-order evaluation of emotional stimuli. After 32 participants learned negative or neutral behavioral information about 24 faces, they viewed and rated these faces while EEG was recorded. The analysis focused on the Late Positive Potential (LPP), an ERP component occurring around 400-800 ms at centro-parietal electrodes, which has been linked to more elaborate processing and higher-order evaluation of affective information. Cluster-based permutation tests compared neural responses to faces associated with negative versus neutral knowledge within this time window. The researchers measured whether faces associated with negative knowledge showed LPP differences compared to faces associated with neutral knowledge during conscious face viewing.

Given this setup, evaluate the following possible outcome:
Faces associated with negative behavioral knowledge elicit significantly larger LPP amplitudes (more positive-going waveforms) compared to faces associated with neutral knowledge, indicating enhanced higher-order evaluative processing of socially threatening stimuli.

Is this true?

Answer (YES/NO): NO